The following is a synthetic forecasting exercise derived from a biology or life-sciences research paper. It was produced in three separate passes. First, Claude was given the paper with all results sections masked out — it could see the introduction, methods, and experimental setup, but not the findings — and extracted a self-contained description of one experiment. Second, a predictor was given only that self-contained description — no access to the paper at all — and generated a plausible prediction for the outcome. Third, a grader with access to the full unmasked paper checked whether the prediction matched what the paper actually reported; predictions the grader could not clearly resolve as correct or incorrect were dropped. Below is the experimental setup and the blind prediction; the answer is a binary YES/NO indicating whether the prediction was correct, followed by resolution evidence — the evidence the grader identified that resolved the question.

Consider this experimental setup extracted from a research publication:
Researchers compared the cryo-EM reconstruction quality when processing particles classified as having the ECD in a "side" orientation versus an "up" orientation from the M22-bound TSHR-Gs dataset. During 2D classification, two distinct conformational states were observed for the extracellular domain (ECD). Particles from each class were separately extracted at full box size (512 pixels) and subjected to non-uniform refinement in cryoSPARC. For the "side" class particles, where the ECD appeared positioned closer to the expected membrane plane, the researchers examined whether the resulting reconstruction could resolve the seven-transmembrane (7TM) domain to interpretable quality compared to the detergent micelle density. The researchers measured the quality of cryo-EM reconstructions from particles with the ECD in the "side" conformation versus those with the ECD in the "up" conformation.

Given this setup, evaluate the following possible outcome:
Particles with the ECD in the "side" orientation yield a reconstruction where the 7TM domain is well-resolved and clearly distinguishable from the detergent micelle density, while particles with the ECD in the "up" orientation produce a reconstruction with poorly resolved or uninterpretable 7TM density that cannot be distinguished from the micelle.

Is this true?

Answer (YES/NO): NO